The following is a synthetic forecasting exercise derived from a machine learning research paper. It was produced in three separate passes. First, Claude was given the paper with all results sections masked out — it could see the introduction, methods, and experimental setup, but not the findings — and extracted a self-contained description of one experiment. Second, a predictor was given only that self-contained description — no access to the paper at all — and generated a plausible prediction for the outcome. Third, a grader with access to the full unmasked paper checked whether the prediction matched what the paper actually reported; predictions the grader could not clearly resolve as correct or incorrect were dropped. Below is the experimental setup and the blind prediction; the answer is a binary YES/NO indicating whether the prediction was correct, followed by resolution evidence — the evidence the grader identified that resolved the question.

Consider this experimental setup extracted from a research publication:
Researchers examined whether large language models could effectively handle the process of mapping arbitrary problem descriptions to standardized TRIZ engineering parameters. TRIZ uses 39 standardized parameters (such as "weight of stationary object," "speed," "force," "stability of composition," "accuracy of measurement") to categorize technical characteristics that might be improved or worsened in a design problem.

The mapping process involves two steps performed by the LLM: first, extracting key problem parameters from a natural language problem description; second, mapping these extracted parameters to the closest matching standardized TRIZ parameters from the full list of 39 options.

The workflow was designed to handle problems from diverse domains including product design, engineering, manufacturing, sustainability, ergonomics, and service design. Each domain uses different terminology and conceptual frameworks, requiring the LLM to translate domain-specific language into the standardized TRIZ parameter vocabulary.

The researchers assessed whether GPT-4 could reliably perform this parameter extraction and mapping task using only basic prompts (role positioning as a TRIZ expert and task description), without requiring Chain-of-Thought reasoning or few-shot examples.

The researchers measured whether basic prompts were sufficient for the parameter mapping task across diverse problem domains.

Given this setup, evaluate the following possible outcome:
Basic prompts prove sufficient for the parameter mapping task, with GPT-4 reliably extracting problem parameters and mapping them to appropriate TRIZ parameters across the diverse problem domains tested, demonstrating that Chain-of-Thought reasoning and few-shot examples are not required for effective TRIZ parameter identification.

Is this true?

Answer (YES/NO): YES